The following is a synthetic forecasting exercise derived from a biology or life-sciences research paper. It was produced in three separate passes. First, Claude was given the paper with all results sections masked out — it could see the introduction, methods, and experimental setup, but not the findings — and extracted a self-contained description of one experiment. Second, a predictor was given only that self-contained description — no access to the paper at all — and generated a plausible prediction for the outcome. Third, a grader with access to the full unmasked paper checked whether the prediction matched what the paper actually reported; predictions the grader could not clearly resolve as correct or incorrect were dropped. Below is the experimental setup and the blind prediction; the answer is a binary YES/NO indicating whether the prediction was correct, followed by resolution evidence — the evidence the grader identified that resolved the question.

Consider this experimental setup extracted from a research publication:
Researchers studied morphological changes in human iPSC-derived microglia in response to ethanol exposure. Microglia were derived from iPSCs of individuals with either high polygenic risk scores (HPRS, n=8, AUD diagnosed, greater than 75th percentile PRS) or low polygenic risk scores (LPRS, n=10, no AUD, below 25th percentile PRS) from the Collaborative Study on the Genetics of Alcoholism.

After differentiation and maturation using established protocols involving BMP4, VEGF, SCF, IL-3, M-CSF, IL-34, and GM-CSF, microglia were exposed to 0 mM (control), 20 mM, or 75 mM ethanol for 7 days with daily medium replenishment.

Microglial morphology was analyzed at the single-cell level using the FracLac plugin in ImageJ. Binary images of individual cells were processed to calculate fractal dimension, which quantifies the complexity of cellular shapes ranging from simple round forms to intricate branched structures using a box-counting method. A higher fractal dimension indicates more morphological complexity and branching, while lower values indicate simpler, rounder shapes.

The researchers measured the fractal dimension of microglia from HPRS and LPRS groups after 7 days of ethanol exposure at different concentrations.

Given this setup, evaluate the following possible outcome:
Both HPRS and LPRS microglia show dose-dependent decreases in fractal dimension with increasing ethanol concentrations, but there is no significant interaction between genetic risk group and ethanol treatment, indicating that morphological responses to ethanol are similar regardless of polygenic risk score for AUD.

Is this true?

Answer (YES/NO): NO